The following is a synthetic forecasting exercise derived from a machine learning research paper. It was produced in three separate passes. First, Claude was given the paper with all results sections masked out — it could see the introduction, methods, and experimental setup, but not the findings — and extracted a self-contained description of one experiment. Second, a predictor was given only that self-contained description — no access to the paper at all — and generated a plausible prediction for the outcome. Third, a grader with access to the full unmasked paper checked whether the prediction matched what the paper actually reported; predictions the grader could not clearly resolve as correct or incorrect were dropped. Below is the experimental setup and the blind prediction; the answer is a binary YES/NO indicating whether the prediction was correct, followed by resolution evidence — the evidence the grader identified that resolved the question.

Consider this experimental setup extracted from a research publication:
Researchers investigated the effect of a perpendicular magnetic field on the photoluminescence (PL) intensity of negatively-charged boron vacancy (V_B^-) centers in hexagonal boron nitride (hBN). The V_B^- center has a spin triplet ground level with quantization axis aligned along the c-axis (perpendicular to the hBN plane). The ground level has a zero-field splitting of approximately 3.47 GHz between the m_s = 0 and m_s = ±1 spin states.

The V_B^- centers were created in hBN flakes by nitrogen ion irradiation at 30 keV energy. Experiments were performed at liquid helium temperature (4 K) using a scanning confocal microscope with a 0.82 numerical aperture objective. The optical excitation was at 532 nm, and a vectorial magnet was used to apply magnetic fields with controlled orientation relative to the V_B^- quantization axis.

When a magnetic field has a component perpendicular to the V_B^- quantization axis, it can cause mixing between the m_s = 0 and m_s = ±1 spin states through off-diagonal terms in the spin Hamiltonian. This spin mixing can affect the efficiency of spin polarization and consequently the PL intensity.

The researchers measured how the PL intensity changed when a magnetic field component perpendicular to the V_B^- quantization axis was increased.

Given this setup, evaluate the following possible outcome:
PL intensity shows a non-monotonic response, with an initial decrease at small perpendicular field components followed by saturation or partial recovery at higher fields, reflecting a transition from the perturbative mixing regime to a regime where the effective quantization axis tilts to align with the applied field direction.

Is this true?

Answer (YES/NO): NO